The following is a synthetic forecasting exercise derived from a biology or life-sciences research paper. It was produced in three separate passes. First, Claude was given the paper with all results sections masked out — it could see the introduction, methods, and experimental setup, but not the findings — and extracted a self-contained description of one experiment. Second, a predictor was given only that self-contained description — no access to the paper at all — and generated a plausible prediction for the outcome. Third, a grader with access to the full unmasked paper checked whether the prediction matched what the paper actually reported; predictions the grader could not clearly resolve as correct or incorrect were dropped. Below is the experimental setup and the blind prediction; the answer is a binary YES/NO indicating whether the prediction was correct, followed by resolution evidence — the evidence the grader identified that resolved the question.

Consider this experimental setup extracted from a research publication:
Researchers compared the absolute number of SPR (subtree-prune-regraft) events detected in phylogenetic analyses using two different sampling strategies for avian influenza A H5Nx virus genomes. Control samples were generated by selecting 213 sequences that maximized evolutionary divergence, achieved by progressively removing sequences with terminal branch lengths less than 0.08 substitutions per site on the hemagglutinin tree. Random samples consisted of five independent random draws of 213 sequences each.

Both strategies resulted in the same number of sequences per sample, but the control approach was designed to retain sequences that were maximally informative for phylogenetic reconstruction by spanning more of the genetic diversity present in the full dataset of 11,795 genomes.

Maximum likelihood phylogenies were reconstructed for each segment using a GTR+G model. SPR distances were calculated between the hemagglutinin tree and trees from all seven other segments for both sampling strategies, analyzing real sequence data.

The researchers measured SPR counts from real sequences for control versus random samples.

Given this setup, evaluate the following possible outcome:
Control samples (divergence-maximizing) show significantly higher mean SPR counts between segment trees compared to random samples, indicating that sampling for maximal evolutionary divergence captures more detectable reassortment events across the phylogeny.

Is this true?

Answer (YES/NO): YES